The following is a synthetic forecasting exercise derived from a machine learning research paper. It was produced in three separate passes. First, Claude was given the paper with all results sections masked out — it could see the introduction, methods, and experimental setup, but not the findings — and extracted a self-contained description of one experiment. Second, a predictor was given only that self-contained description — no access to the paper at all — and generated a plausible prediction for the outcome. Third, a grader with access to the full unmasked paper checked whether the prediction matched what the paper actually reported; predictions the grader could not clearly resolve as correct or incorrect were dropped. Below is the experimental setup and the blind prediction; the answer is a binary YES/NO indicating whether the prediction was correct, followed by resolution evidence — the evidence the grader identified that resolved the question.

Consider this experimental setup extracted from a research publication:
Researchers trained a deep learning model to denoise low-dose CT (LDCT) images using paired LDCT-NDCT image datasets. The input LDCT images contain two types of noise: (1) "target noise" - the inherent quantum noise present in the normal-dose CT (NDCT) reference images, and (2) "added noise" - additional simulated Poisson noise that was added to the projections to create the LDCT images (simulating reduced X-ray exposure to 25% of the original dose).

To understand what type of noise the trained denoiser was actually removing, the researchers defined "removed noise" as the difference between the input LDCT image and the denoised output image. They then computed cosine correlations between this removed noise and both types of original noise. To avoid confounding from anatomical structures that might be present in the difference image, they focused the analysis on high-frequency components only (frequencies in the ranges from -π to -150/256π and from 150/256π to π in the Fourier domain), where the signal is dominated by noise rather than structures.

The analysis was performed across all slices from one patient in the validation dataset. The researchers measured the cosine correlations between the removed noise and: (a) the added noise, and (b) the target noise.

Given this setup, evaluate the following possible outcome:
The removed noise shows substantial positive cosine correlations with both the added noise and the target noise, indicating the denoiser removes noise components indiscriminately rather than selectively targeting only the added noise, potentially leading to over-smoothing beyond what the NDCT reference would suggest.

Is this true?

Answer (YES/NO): NO